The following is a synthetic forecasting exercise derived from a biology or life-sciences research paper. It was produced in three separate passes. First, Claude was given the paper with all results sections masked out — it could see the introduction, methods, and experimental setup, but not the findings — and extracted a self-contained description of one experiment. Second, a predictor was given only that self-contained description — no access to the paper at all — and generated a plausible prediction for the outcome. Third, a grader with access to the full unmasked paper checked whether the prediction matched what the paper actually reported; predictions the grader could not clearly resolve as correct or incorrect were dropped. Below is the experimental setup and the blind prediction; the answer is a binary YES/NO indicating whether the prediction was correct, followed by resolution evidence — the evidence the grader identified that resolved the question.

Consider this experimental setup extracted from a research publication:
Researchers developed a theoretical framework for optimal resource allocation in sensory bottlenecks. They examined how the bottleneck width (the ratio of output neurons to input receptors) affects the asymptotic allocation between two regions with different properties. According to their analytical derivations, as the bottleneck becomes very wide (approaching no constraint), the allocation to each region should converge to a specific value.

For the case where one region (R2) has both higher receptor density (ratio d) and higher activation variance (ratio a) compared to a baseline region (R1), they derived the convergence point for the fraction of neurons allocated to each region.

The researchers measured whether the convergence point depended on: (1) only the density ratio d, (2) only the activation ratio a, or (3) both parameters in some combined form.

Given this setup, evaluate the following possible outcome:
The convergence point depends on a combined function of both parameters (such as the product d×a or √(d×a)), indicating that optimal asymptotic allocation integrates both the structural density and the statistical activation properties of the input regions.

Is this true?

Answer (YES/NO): YES